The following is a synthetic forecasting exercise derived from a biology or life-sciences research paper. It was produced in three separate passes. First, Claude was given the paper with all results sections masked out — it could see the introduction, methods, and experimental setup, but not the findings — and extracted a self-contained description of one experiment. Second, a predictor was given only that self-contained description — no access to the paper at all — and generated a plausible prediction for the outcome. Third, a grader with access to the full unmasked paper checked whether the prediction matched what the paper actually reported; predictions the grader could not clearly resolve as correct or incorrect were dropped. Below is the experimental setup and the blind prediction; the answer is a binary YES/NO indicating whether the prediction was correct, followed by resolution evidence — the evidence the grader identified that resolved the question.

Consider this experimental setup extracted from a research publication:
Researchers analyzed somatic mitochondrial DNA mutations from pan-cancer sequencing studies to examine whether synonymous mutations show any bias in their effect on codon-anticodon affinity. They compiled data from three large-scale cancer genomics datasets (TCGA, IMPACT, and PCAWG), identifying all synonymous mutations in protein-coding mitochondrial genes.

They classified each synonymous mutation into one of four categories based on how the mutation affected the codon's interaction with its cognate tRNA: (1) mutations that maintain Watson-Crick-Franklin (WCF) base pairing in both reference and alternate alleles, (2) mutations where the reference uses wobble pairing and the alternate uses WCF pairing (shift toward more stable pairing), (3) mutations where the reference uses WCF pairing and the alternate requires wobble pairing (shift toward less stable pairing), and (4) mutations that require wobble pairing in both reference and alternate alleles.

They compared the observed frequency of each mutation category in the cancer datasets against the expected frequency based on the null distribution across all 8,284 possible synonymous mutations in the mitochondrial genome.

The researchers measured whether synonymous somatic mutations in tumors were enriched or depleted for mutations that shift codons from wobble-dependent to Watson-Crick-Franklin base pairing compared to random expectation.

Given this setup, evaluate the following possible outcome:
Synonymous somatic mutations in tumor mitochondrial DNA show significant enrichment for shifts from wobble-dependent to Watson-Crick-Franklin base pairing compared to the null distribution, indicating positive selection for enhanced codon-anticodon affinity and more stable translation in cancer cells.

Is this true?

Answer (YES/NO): YES